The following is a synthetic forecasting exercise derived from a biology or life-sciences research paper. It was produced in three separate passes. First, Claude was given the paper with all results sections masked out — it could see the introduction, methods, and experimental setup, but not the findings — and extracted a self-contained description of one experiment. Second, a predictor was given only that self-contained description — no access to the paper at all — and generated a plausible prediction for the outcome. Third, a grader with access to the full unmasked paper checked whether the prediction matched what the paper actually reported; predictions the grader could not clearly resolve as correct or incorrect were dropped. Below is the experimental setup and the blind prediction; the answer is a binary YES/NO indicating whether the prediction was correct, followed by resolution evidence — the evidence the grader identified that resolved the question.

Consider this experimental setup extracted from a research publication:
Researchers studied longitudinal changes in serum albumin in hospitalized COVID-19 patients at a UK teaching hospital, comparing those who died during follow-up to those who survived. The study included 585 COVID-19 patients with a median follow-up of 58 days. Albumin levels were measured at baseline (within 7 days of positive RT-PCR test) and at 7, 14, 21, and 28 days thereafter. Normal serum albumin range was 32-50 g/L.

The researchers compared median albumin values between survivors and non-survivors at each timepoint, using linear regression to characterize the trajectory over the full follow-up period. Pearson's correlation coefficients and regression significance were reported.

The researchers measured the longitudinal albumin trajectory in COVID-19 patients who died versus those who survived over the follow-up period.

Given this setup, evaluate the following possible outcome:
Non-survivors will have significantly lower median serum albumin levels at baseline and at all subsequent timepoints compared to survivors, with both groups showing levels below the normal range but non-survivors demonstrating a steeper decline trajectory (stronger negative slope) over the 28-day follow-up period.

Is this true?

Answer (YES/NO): NO